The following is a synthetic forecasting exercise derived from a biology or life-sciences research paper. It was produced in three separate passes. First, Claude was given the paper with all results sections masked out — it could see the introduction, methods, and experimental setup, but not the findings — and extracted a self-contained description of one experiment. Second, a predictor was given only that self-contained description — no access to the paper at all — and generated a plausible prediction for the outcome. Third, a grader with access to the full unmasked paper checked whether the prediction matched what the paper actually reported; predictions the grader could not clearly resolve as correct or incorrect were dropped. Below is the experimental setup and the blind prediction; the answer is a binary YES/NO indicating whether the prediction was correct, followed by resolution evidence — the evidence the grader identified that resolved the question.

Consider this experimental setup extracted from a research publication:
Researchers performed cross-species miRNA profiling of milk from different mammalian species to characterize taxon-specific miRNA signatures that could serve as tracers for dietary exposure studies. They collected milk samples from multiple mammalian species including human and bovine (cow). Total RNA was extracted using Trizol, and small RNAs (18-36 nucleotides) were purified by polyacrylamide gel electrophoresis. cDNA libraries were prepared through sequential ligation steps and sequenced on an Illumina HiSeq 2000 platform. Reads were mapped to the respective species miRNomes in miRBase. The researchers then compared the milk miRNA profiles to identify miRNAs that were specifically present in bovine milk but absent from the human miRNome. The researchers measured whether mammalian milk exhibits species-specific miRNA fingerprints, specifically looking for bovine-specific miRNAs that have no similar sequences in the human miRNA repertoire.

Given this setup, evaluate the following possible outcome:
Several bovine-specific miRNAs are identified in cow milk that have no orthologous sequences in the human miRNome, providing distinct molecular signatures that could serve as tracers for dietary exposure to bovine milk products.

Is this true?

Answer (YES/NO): YES